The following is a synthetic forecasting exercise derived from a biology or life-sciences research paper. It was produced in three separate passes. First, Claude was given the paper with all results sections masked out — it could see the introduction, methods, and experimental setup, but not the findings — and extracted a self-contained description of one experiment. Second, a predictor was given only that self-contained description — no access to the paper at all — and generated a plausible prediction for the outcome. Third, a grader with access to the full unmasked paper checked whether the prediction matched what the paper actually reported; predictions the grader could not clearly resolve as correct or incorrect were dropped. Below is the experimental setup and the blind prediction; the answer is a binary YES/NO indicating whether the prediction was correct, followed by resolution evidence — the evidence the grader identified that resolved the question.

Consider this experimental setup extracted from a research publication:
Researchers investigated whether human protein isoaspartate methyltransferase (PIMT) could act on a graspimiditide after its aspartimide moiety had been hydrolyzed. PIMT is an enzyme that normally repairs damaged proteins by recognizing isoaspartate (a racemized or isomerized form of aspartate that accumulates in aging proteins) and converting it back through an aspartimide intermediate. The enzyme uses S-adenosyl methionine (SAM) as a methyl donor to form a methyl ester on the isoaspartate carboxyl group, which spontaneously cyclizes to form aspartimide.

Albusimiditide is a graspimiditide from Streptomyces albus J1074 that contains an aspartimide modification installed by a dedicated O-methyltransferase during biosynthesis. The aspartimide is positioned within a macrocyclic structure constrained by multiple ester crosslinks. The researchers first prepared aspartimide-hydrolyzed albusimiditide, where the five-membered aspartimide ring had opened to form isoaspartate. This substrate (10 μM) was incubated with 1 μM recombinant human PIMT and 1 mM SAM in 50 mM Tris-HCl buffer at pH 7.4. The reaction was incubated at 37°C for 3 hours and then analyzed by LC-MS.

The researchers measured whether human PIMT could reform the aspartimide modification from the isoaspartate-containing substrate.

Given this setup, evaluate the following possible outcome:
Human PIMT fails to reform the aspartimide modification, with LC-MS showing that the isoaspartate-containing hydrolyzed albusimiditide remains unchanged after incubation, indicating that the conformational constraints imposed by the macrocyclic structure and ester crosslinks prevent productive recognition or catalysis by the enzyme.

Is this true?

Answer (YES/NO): NO